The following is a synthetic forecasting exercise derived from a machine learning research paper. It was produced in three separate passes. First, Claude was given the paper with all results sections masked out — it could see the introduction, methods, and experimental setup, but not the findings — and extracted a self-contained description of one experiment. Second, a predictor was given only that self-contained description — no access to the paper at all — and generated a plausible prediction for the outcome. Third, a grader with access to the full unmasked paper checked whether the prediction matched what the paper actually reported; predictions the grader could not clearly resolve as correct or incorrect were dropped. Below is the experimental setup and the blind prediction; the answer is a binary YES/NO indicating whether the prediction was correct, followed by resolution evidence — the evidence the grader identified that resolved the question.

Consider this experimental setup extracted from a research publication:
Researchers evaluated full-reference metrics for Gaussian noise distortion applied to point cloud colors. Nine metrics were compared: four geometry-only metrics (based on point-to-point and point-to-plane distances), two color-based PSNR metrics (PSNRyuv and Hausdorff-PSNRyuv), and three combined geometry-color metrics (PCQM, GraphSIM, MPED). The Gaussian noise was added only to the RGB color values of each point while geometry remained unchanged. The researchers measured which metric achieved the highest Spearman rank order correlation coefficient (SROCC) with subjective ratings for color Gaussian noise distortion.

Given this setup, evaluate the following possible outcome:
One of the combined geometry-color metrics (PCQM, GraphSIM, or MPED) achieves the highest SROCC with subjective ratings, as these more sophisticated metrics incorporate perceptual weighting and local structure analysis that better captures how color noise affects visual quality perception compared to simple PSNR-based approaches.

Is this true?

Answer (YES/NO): YES